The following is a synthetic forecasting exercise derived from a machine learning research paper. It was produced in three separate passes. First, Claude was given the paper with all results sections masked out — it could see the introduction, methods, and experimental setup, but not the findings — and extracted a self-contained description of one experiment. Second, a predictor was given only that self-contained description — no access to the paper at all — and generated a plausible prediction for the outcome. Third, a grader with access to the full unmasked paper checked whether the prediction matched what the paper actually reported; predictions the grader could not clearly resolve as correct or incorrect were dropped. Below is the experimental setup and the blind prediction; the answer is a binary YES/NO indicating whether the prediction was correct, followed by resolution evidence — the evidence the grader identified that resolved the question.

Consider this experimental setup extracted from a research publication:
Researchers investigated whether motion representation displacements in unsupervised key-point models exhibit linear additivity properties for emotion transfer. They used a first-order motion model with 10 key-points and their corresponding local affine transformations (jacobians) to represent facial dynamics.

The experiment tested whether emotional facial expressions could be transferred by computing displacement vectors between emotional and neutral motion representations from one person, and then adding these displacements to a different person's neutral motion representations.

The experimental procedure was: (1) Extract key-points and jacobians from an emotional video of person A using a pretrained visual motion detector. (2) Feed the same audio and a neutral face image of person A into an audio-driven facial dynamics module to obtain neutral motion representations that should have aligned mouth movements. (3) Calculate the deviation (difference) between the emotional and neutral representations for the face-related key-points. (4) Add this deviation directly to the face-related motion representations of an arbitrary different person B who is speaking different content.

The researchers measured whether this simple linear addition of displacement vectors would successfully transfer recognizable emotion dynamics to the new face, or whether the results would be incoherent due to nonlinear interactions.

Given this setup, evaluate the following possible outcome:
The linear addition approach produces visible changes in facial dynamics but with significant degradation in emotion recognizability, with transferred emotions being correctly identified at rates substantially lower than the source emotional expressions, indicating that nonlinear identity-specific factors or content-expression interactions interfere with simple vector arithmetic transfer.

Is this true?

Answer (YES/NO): NO